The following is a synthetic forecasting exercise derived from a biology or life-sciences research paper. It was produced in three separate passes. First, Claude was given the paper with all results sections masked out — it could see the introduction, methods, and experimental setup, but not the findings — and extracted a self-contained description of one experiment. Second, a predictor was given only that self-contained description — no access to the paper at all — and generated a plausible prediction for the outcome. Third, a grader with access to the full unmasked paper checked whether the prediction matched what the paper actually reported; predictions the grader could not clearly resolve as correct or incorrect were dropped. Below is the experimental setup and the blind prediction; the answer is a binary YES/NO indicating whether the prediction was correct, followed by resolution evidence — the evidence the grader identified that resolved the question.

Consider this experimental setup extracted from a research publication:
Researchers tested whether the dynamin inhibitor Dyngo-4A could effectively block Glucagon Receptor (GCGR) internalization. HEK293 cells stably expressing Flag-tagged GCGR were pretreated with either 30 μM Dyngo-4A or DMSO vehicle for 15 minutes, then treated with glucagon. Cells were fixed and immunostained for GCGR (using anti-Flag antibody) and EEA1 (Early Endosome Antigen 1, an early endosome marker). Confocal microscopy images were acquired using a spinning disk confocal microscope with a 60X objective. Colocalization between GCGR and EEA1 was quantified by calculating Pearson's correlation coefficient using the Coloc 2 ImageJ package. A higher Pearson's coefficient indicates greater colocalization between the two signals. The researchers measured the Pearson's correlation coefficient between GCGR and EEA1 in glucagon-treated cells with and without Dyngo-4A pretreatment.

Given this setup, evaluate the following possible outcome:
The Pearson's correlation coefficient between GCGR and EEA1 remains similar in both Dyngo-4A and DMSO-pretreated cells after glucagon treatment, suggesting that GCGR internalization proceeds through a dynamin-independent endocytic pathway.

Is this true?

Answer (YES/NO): NO